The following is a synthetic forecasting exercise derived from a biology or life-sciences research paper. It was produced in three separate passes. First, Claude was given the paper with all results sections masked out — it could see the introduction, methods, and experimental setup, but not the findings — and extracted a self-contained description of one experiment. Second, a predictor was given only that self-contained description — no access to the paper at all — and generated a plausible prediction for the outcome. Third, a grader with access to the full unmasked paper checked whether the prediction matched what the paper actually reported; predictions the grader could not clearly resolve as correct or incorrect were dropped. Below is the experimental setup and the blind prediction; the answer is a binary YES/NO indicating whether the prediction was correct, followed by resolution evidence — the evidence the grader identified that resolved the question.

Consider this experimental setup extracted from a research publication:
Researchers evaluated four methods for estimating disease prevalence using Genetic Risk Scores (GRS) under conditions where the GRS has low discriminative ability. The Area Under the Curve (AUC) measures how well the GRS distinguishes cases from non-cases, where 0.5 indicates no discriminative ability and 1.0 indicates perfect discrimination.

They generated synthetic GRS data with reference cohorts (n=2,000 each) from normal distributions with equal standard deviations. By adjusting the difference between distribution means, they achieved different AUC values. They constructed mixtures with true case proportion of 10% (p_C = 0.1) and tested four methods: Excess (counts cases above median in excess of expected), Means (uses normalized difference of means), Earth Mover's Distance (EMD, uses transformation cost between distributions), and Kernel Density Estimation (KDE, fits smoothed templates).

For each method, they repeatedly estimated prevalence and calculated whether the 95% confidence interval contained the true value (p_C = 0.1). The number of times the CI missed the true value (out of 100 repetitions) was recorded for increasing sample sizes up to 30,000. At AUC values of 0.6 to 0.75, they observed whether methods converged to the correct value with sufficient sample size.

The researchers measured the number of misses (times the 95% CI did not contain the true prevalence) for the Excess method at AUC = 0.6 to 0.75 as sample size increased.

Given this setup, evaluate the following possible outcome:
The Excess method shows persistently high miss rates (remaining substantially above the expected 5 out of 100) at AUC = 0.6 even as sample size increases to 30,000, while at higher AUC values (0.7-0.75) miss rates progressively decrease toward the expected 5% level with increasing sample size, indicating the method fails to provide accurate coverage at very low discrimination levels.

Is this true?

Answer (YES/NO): NO